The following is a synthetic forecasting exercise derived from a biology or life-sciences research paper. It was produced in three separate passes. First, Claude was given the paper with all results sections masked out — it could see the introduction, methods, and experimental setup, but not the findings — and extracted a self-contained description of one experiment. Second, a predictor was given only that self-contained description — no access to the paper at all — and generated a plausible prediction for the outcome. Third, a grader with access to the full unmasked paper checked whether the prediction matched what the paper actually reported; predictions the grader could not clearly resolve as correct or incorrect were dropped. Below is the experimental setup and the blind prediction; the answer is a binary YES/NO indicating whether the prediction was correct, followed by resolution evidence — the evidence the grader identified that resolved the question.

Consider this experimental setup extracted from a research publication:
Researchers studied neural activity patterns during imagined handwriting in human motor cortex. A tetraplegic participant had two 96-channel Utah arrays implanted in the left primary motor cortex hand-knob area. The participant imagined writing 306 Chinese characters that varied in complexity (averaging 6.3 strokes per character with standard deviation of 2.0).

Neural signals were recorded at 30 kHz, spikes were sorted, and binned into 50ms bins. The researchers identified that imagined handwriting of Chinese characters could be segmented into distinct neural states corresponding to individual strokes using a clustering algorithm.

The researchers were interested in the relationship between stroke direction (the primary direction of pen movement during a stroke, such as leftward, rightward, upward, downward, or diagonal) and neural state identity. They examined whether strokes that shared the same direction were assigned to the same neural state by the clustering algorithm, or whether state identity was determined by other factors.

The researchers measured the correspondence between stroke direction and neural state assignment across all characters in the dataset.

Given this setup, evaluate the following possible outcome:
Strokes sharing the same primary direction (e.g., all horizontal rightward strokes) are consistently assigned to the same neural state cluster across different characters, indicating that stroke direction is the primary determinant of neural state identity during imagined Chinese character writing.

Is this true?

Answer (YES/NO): NO